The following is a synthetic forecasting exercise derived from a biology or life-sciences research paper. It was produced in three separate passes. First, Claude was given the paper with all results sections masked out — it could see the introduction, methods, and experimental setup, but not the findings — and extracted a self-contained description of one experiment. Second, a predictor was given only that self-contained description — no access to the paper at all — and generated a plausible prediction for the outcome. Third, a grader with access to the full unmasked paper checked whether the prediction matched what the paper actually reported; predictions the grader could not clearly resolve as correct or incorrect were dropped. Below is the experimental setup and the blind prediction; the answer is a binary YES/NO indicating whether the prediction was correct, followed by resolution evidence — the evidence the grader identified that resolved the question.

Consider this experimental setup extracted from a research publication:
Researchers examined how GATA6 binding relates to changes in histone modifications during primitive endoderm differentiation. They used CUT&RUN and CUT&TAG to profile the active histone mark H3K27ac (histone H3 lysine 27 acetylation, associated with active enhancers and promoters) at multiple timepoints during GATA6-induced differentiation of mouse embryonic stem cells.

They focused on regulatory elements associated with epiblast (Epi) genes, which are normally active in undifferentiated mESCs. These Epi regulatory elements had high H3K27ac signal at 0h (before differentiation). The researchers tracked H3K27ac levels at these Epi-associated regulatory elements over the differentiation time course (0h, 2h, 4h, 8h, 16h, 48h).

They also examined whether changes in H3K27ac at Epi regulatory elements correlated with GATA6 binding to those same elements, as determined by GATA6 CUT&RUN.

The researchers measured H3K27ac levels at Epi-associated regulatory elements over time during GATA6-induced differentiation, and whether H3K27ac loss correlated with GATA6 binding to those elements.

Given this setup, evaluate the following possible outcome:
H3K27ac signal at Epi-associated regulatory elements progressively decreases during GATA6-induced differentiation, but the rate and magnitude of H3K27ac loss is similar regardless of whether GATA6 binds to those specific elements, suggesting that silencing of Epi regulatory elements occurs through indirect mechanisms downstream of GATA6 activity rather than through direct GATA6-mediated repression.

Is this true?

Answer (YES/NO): NO